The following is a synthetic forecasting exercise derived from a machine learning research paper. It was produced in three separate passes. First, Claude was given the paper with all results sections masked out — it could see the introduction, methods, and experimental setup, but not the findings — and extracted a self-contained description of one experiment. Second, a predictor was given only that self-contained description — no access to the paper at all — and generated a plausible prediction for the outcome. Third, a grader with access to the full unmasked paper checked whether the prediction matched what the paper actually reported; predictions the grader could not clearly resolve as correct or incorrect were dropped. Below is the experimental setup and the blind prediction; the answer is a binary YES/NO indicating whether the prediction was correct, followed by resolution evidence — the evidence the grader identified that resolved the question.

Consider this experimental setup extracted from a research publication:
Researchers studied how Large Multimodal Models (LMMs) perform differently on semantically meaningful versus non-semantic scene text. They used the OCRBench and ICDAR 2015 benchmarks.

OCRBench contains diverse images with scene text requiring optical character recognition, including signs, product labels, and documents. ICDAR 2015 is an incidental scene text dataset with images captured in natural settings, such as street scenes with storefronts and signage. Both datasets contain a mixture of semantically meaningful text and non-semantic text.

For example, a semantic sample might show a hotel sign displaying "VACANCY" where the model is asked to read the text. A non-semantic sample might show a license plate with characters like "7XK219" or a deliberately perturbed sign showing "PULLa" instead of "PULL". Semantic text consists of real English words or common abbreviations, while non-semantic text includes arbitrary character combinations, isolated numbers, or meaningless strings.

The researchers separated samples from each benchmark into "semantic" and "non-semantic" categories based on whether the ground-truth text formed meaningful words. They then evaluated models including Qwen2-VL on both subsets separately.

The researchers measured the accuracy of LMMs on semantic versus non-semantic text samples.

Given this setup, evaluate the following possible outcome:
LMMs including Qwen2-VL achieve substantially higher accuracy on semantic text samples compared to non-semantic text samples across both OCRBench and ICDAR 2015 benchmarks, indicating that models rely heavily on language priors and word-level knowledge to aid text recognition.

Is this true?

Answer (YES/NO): YES